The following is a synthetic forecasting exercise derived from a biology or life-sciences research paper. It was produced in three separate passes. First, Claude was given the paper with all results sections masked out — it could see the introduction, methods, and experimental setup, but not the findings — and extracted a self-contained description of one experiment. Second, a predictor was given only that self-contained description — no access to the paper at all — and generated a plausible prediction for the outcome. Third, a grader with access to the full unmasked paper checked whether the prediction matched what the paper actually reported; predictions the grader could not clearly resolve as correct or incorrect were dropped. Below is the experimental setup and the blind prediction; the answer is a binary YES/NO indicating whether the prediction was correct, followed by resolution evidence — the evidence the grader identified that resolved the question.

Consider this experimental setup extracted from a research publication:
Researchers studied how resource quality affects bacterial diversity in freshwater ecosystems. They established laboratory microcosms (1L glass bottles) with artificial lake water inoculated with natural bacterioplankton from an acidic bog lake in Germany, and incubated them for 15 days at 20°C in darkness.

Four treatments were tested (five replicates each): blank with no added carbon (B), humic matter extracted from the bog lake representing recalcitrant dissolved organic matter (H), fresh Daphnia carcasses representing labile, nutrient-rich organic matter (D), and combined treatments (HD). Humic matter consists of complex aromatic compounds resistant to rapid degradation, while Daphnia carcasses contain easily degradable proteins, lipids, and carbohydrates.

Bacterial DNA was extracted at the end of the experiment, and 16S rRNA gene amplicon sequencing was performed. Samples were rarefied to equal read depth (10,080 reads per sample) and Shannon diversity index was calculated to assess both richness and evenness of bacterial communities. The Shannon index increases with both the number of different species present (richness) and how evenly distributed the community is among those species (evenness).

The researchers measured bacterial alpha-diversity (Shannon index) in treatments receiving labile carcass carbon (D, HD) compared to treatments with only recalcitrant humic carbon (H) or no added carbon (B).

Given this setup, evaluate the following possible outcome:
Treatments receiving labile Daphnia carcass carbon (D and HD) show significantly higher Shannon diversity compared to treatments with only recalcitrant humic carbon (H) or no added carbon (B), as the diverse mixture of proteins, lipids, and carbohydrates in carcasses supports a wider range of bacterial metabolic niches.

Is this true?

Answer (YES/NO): NO